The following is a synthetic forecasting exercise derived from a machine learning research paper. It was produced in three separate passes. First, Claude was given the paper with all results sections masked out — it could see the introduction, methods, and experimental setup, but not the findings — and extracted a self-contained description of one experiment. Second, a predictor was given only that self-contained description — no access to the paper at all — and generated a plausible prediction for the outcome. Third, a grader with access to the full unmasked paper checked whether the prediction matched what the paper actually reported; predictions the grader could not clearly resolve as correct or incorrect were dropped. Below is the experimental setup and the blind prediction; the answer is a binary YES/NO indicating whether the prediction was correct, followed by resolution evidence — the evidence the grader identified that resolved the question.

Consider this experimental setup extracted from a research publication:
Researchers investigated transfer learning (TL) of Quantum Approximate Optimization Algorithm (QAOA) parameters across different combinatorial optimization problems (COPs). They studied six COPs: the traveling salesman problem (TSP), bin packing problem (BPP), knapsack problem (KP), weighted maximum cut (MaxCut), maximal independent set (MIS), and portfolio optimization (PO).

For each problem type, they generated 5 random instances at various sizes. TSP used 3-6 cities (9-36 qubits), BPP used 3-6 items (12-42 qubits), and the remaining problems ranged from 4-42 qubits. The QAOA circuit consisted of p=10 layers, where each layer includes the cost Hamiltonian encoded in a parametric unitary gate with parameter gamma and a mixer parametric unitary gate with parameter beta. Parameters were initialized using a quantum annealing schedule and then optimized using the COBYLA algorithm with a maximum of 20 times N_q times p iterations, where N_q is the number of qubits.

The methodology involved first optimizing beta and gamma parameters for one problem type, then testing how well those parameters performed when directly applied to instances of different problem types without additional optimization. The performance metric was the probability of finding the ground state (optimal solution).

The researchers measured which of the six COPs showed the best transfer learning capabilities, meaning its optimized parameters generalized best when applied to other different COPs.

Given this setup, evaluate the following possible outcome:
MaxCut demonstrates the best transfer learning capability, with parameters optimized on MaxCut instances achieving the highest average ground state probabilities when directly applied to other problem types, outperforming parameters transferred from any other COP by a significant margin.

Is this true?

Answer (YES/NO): NO